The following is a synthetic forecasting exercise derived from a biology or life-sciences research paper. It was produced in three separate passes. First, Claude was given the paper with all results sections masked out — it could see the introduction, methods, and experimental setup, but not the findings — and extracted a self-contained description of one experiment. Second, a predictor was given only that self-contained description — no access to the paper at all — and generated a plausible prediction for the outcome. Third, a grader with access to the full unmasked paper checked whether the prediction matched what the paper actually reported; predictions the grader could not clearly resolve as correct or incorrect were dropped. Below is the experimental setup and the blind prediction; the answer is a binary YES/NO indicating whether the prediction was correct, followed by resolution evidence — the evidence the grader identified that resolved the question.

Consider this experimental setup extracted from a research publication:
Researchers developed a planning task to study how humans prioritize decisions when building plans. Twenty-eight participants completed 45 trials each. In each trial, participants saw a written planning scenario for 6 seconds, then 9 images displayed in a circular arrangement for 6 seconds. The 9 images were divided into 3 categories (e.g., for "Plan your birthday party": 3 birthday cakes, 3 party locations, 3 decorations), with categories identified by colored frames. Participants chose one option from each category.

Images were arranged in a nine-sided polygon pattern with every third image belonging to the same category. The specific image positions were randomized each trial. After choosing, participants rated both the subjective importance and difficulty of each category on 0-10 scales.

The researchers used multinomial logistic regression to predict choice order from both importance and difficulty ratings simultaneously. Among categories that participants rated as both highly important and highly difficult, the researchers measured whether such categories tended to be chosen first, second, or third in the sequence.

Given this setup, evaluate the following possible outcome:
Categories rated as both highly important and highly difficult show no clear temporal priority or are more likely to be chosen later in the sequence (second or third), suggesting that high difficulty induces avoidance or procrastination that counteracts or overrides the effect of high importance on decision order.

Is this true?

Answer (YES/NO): YES